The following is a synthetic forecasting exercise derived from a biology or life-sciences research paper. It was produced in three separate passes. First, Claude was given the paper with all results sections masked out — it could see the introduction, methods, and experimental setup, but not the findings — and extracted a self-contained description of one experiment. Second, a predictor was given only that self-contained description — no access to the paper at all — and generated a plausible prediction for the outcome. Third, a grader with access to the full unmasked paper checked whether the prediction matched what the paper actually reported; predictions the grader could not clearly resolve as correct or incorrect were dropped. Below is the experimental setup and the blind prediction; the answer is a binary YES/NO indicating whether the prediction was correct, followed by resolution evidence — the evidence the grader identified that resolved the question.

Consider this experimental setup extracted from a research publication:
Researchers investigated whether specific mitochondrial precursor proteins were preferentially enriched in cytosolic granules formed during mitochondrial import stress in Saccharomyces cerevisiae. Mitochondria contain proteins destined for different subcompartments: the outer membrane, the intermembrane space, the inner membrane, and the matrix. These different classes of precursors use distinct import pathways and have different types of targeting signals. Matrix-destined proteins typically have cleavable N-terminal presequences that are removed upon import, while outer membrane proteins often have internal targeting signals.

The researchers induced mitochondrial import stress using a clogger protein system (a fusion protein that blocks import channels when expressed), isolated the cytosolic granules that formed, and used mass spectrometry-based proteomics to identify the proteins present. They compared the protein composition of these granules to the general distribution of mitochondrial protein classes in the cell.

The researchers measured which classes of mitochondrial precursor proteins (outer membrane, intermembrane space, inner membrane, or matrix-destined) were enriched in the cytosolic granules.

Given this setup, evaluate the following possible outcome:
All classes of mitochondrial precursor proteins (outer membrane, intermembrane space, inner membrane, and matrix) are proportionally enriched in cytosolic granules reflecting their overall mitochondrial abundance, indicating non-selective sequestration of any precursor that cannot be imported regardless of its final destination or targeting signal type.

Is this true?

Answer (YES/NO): NO